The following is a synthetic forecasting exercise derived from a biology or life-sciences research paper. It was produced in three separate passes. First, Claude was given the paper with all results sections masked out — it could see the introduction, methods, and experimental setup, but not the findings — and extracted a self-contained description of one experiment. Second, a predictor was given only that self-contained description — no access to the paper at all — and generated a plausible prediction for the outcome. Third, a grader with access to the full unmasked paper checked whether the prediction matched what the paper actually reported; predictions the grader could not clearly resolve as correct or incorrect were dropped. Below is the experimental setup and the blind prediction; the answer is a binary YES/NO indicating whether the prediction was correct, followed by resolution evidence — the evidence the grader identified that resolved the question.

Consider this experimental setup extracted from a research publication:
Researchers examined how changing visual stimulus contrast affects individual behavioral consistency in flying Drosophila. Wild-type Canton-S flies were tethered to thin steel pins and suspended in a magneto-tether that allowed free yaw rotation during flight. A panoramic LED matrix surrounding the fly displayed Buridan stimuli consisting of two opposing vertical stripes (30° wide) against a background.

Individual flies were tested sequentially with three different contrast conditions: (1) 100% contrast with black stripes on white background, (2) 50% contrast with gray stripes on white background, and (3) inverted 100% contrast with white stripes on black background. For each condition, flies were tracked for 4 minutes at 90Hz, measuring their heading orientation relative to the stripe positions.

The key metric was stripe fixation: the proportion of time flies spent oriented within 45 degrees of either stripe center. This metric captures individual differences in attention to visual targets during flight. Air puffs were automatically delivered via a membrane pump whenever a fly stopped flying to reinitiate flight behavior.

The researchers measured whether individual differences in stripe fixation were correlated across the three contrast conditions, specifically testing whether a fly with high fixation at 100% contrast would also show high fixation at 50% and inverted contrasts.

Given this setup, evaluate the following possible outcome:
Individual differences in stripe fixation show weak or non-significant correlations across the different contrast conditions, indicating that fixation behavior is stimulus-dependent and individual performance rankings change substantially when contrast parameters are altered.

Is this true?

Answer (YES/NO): NO